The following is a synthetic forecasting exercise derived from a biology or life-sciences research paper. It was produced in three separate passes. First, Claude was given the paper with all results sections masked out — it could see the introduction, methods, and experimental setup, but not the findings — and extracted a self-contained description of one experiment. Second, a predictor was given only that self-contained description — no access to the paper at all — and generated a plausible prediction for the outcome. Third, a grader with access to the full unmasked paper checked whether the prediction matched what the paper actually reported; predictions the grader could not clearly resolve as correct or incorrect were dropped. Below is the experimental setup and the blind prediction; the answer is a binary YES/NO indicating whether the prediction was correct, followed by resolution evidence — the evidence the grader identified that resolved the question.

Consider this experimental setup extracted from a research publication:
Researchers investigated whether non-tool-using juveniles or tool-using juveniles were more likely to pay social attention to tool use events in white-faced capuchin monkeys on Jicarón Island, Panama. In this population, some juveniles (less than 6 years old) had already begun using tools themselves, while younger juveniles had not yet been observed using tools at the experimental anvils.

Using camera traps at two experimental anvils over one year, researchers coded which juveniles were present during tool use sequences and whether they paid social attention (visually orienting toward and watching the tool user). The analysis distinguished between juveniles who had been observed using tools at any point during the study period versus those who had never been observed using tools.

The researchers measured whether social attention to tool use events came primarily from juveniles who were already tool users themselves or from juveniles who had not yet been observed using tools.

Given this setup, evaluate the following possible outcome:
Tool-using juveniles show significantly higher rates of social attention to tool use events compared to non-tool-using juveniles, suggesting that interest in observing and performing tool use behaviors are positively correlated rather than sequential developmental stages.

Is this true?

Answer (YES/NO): NO